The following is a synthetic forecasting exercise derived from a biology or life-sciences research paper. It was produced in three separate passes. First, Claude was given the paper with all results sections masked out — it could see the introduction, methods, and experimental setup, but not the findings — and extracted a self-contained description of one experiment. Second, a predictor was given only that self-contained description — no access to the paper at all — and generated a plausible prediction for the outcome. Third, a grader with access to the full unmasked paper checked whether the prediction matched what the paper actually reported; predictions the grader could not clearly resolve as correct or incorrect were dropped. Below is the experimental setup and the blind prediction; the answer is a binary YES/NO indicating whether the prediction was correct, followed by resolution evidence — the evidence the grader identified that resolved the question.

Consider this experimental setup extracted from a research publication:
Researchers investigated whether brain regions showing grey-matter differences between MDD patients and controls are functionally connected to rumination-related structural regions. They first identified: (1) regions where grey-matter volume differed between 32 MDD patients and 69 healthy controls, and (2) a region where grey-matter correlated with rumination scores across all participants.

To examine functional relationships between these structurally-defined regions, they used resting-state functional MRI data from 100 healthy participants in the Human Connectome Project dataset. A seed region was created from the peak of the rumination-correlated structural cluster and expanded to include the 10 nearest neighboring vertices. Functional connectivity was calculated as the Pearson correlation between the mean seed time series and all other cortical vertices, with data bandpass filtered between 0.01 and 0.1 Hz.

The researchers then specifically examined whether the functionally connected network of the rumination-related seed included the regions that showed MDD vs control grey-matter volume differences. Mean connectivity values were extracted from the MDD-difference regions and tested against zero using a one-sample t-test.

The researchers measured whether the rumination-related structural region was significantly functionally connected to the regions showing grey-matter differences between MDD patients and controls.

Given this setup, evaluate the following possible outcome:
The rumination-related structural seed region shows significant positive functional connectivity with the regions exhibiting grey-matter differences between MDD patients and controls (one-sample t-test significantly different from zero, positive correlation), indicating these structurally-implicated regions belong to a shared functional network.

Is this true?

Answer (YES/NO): YES